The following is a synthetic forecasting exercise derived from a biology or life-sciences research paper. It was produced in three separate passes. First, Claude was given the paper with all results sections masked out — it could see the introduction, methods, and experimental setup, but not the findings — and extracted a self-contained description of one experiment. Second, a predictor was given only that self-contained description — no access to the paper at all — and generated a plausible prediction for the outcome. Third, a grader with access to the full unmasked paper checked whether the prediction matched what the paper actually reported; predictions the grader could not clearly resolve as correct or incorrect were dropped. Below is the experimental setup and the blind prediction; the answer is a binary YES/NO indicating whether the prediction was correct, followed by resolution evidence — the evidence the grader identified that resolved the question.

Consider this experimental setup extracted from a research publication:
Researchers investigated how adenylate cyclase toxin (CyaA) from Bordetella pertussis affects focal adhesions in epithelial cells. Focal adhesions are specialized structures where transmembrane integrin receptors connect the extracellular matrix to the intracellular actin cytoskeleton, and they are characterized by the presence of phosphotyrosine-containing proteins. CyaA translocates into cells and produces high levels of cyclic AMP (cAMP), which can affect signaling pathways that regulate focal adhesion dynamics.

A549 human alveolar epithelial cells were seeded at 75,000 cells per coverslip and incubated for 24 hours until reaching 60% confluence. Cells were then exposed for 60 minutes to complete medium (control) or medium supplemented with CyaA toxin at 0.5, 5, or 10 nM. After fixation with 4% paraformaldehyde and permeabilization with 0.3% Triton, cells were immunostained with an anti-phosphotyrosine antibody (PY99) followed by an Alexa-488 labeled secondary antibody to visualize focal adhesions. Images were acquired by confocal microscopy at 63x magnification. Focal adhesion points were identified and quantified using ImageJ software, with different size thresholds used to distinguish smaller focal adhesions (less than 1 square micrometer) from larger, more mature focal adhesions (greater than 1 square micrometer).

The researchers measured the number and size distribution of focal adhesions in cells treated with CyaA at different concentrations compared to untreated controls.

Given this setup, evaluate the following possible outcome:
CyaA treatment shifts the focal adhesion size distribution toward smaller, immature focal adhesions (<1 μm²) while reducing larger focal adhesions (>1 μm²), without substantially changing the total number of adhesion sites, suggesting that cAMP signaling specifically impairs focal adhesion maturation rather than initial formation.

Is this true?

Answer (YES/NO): NO